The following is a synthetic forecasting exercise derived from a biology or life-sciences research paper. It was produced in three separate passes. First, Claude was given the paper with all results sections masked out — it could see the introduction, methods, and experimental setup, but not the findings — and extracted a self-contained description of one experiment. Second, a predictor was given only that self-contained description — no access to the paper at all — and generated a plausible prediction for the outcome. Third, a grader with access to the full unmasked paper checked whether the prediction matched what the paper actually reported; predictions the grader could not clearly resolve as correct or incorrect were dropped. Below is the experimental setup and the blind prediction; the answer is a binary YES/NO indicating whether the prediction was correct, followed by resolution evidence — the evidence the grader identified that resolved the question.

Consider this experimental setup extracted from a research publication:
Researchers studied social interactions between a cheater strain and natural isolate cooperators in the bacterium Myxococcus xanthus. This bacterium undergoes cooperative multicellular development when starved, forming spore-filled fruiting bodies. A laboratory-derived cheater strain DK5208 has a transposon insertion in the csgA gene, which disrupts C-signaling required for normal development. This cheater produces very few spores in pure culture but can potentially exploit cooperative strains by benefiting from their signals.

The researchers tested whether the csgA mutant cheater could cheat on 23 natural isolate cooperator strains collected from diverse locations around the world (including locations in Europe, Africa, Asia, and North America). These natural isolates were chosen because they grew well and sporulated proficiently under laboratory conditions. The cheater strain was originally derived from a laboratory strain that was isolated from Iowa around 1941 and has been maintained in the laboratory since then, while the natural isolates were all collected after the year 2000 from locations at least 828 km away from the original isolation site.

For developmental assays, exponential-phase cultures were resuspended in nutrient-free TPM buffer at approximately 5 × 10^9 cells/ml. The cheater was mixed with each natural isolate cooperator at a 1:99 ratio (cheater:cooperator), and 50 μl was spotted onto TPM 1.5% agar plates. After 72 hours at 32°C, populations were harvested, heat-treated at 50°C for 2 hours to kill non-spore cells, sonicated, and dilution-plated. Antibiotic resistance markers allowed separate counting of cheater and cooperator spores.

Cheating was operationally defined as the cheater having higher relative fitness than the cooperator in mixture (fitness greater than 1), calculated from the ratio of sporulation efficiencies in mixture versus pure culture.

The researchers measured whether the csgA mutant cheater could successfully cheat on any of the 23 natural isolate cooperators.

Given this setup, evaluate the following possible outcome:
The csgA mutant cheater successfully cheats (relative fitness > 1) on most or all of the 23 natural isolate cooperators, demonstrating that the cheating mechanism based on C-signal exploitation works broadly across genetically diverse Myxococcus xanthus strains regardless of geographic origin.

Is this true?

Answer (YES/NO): NO